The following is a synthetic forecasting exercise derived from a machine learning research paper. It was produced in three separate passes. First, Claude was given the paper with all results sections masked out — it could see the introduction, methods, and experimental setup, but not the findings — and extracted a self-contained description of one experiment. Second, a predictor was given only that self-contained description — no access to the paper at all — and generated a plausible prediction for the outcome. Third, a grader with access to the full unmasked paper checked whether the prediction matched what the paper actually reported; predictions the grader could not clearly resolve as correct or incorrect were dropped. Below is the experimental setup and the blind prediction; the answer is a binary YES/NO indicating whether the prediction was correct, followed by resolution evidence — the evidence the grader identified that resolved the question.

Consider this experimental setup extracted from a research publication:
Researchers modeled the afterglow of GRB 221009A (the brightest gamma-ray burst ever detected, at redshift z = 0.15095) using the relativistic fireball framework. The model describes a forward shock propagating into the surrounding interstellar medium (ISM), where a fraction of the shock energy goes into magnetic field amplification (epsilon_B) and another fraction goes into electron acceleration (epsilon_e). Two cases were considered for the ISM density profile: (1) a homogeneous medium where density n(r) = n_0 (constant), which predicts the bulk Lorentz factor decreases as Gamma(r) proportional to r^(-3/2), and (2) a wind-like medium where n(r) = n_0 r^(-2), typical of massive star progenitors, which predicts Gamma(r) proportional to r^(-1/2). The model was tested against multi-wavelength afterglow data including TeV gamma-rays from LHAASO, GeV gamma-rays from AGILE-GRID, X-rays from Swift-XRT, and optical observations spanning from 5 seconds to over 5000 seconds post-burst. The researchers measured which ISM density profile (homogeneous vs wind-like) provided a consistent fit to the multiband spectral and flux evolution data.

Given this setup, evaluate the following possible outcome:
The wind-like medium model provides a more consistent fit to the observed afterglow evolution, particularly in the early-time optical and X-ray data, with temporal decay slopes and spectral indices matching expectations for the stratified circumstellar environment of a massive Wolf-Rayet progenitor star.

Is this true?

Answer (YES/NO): NO